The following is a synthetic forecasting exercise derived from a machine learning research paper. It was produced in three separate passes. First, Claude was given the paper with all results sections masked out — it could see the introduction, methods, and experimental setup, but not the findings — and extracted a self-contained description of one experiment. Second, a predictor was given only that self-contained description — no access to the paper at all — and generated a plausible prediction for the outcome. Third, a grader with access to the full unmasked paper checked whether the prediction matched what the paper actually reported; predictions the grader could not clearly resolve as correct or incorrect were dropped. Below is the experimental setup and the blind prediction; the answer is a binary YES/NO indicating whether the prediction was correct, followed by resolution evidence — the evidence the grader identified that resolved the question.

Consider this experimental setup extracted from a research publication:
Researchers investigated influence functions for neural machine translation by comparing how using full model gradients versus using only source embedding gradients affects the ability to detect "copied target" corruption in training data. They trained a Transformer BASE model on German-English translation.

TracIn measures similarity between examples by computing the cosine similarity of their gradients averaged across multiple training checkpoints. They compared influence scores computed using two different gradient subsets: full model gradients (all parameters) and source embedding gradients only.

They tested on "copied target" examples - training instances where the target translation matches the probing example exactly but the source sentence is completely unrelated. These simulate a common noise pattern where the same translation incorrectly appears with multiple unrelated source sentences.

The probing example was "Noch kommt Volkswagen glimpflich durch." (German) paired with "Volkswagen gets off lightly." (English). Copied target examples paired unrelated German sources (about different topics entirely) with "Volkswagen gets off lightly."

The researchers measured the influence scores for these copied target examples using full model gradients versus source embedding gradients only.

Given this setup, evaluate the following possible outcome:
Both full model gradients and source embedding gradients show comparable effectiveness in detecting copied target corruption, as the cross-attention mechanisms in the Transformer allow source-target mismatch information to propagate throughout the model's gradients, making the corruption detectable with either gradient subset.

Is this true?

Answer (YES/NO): NO